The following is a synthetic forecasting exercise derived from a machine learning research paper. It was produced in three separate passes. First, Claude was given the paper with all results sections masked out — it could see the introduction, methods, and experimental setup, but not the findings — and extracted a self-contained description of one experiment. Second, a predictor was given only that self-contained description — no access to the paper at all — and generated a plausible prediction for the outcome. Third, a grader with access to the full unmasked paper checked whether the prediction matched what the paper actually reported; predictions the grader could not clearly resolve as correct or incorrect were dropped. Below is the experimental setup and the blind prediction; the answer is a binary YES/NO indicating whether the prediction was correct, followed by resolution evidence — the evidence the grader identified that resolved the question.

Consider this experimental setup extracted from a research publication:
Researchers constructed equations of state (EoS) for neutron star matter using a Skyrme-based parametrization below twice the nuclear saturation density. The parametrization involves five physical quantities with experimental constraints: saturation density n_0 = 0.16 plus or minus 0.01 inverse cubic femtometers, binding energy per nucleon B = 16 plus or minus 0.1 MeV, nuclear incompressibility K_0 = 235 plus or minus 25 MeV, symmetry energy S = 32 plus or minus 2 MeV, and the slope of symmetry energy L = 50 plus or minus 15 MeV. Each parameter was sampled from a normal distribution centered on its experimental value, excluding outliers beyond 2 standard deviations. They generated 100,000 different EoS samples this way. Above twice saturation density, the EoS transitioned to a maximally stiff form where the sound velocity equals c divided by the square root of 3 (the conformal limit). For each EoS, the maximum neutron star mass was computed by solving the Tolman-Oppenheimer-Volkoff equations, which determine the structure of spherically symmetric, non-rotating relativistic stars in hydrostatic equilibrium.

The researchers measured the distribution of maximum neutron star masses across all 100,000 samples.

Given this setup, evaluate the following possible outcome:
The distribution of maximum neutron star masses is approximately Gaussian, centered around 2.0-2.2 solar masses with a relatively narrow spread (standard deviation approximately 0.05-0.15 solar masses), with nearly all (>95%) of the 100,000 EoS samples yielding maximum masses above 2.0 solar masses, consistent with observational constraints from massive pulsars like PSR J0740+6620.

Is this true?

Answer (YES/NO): NO